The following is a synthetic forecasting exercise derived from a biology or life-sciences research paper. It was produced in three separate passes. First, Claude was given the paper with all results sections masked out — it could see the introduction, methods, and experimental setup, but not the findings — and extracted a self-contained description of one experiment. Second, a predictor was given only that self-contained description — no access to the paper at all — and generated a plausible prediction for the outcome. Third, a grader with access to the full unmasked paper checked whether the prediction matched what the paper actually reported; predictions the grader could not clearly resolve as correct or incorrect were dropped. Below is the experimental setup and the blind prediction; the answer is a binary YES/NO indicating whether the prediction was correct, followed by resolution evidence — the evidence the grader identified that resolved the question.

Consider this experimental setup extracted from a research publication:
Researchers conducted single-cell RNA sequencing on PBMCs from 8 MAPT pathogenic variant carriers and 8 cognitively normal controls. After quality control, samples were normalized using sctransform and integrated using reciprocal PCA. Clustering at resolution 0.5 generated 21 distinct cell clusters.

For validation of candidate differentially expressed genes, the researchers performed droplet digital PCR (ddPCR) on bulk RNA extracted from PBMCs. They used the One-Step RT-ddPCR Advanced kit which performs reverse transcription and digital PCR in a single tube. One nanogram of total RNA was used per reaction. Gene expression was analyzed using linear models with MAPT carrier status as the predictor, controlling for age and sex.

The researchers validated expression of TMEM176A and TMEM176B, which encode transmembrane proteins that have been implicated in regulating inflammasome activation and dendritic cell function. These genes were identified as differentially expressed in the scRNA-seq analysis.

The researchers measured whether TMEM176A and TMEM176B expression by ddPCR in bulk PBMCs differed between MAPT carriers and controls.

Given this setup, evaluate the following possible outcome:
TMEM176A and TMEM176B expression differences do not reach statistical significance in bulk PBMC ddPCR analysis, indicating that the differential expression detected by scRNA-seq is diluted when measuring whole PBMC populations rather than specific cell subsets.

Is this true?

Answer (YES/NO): NO